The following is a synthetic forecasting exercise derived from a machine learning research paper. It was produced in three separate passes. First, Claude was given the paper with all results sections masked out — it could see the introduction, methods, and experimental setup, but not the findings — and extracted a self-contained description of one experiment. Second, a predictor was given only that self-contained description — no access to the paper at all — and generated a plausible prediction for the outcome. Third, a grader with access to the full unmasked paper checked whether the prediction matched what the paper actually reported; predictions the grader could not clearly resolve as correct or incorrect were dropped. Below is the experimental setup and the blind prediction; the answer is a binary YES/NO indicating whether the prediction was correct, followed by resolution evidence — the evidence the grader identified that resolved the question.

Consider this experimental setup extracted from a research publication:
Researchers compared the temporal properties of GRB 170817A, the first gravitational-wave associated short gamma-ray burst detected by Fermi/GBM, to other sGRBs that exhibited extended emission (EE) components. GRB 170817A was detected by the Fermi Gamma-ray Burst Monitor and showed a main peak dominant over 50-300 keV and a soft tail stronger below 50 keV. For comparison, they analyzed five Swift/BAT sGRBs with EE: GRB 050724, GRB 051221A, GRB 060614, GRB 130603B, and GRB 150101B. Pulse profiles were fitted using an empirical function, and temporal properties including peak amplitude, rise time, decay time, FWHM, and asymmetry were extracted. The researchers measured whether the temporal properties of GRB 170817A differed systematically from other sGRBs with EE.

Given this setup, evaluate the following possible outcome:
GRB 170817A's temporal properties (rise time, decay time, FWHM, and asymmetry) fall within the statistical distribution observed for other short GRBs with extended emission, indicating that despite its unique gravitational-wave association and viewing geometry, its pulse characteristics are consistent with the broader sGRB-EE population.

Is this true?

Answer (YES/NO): YES